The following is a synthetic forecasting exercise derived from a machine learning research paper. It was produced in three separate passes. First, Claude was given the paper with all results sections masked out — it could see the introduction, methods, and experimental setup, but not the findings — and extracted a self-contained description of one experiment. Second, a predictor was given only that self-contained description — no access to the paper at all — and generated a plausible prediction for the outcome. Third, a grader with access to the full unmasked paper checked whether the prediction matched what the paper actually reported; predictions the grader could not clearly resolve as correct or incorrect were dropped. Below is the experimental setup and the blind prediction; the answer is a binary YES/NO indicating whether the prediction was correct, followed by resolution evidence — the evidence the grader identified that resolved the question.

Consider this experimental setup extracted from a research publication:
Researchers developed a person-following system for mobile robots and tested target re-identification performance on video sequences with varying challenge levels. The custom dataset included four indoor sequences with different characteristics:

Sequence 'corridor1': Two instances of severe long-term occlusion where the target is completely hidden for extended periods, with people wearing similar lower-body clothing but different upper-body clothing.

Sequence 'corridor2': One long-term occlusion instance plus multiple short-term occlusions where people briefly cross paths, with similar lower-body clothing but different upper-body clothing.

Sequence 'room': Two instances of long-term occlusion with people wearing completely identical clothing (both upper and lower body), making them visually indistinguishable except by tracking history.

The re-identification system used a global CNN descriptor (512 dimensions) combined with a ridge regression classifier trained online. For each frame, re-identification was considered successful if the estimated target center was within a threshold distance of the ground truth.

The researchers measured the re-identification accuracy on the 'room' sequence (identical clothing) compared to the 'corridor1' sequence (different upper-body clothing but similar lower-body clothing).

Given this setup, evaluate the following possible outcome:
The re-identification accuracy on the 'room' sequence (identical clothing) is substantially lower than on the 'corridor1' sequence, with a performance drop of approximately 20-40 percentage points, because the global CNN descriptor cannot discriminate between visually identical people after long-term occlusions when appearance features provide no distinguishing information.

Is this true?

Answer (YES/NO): NO